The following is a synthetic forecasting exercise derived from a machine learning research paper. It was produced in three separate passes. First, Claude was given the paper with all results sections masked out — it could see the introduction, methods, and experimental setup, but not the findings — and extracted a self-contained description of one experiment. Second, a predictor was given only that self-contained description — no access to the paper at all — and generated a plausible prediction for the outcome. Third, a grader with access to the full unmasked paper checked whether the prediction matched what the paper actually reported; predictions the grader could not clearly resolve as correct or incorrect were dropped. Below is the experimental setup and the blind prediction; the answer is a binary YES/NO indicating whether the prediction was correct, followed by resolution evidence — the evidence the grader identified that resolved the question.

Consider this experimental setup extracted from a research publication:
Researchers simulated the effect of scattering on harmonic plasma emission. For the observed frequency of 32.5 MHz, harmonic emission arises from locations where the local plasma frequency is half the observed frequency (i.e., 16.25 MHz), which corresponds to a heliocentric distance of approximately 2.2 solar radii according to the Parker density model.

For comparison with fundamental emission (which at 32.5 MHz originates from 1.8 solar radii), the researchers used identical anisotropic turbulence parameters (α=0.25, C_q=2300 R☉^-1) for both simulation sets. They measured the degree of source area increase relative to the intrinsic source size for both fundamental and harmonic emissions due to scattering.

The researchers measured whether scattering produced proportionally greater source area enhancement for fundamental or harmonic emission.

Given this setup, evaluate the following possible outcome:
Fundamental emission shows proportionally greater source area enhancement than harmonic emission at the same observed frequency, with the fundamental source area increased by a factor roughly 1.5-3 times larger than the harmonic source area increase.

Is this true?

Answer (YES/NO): NO